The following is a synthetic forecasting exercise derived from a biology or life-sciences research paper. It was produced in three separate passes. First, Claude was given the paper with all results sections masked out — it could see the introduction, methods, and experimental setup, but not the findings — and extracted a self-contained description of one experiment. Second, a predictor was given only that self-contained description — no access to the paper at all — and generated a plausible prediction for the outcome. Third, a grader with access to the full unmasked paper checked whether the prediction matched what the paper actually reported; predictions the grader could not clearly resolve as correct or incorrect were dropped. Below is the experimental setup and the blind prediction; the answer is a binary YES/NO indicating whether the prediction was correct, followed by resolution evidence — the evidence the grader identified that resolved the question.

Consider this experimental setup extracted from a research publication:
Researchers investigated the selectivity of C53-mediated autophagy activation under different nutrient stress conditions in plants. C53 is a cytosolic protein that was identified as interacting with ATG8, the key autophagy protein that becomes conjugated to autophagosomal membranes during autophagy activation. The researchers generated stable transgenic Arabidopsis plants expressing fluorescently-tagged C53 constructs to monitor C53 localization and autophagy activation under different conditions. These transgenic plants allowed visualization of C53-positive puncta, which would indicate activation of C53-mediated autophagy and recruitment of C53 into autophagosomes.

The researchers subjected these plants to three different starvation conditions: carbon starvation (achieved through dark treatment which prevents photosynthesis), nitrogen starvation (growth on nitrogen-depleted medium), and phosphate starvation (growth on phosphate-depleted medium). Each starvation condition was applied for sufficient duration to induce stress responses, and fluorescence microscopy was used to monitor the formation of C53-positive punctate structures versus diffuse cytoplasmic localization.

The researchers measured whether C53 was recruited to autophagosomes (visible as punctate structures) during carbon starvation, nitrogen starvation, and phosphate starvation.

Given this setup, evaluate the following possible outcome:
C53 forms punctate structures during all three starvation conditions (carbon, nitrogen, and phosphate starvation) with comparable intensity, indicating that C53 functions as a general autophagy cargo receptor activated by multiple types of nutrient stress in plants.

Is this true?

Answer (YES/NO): NO